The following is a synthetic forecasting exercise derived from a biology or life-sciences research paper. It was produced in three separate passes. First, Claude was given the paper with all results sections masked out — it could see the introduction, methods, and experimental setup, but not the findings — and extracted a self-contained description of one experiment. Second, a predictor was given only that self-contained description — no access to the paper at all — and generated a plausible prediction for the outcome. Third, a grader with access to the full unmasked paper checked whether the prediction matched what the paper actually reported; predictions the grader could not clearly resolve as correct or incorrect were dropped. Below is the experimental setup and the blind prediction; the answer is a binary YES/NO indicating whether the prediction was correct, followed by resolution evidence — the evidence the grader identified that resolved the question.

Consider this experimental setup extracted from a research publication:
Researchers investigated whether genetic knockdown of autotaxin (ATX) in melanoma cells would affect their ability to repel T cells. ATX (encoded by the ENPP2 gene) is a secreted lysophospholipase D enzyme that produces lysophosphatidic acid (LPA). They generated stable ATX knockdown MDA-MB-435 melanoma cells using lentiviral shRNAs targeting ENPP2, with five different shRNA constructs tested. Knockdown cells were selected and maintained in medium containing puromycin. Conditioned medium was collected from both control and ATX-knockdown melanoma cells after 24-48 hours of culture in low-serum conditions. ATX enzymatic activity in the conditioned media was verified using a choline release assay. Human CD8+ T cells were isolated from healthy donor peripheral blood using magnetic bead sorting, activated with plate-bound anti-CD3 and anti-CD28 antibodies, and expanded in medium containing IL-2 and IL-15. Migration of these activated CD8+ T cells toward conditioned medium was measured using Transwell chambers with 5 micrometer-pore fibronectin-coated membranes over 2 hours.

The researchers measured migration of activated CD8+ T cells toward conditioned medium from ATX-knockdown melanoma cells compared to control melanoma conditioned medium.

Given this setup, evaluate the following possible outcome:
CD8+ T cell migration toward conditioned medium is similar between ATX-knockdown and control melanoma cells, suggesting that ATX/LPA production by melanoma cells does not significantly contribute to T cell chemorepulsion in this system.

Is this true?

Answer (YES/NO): NO